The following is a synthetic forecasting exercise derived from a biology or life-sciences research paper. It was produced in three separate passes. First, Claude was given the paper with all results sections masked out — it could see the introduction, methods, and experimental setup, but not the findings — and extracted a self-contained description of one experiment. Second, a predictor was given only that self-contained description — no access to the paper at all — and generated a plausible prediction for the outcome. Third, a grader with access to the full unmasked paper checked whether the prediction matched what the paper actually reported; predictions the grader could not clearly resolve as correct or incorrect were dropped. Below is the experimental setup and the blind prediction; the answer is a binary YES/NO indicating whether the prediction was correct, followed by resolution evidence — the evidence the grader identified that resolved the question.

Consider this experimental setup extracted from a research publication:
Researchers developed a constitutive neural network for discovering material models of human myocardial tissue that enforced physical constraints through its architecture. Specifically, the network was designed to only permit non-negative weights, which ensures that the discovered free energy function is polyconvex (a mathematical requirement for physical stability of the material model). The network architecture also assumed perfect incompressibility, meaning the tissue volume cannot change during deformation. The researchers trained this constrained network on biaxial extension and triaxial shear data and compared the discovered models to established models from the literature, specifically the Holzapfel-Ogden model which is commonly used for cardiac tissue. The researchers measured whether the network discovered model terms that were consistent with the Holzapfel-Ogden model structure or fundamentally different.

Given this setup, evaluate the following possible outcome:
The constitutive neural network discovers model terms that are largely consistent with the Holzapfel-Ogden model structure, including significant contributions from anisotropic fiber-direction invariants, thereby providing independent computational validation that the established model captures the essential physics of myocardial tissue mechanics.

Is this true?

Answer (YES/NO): NO